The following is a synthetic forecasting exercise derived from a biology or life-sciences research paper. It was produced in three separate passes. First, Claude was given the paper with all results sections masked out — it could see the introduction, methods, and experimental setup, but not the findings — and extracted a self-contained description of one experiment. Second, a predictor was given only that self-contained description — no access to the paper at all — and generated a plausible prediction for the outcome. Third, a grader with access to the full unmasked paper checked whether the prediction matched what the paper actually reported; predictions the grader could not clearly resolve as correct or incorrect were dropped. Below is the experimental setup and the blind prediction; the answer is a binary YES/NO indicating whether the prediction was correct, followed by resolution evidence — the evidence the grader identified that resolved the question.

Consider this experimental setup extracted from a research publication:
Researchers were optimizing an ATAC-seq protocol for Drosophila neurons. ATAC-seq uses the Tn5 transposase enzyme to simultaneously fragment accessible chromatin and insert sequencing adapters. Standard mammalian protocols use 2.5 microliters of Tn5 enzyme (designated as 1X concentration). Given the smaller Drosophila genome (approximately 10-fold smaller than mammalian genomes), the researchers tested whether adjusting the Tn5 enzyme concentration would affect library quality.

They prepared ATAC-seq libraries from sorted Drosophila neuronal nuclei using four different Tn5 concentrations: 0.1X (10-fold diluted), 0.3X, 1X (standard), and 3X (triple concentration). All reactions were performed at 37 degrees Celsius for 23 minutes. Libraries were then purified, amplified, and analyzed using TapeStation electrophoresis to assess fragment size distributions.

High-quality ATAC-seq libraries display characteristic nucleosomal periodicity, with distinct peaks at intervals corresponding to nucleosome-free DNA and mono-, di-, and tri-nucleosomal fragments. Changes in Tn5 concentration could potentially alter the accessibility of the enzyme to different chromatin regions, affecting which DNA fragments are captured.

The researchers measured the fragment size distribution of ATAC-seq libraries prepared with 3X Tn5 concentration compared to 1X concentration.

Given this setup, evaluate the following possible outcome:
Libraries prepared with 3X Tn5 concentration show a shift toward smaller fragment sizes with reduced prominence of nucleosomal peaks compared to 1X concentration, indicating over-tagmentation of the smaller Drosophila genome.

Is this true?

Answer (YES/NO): NO